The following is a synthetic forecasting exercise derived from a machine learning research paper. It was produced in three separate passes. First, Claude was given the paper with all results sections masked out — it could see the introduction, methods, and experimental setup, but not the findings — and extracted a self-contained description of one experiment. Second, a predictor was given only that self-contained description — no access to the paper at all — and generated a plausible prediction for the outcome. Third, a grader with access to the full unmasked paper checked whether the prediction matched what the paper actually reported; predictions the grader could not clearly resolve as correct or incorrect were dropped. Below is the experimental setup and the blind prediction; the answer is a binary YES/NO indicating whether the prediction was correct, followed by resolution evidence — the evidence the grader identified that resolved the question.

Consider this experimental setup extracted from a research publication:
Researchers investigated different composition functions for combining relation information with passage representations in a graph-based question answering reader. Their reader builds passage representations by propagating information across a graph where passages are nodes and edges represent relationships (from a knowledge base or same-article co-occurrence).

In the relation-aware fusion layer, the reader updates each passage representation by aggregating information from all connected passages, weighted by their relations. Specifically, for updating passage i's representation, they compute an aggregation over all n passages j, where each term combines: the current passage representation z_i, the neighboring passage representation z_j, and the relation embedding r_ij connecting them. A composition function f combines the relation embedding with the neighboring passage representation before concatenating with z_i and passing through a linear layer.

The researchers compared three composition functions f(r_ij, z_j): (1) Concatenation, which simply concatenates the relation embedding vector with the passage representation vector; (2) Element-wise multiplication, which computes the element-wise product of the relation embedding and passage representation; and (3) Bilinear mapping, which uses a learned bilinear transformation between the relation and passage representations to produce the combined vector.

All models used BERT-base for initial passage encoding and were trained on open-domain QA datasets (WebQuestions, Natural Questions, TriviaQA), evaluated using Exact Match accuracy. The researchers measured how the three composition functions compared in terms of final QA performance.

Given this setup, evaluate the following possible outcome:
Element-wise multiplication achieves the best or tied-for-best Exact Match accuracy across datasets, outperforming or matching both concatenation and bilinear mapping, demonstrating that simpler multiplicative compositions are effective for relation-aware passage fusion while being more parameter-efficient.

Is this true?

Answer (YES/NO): NO